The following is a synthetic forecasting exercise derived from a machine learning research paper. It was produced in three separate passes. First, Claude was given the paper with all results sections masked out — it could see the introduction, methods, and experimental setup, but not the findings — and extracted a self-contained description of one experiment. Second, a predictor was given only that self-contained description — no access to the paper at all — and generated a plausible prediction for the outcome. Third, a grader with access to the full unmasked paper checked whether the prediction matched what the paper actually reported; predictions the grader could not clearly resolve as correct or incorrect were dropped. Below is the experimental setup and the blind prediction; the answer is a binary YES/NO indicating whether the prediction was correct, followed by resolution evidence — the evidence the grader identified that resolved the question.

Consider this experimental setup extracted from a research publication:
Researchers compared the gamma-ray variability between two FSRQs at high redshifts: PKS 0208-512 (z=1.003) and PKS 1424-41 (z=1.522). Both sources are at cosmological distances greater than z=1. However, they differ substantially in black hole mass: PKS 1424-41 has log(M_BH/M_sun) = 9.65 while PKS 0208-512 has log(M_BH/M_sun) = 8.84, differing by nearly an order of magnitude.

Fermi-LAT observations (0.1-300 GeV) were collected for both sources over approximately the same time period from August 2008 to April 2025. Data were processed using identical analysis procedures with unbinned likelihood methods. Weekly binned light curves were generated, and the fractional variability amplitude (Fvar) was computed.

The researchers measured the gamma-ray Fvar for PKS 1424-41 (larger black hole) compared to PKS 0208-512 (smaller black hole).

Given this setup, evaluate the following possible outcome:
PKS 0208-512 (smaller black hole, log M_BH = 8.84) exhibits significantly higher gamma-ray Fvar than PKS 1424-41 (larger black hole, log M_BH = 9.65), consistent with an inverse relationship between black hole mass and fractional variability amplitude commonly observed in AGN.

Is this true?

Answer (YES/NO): NO